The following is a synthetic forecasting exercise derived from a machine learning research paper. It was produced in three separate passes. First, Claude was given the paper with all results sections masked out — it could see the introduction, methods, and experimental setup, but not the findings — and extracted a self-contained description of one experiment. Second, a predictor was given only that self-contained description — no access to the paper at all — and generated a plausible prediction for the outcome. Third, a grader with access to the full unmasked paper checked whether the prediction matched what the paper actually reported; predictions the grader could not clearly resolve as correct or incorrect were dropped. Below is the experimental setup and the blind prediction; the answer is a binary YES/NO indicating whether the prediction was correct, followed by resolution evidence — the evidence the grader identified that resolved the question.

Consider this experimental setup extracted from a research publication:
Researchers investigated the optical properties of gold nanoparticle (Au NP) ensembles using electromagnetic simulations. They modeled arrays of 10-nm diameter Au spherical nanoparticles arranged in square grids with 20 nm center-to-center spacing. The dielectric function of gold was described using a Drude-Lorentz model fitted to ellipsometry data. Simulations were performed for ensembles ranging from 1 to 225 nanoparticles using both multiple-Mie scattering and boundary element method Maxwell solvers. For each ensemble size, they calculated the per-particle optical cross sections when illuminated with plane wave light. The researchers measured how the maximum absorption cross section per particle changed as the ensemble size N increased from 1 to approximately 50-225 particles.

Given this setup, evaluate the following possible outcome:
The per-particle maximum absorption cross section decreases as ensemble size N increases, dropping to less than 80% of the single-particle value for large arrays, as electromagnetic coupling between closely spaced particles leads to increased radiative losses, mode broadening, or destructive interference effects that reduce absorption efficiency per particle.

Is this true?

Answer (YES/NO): NO